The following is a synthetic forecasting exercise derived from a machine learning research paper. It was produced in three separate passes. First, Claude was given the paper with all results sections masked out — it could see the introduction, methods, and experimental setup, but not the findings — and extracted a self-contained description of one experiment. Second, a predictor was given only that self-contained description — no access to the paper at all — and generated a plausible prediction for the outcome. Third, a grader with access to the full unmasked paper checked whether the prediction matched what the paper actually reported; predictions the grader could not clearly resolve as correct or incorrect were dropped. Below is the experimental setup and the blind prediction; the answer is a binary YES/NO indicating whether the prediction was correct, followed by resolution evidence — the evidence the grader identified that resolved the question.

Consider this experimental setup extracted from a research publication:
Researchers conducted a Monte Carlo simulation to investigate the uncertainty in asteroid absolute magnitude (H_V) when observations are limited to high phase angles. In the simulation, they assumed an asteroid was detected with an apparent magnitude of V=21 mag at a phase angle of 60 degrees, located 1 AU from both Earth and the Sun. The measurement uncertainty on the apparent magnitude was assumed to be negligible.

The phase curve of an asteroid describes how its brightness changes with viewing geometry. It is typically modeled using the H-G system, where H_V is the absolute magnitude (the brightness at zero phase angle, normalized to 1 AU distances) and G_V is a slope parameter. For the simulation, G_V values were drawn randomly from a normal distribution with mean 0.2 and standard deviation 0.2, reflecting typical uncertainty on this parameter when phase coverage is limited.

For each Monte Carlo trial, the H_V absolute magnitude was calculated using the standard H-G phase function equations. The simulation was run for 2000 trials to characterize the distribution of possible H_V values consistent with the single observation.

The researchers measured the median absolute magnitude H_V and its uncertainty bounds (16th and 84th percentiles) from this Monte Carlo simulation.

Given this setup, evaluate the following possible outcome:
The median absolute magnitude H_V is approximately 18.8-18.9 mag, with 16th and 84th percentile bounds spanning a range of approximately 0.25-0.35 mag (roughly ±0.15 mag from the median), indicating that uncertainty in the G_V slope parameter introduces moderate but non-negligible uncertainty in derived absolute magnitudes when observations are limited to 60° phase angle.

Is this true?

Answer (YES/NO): NO